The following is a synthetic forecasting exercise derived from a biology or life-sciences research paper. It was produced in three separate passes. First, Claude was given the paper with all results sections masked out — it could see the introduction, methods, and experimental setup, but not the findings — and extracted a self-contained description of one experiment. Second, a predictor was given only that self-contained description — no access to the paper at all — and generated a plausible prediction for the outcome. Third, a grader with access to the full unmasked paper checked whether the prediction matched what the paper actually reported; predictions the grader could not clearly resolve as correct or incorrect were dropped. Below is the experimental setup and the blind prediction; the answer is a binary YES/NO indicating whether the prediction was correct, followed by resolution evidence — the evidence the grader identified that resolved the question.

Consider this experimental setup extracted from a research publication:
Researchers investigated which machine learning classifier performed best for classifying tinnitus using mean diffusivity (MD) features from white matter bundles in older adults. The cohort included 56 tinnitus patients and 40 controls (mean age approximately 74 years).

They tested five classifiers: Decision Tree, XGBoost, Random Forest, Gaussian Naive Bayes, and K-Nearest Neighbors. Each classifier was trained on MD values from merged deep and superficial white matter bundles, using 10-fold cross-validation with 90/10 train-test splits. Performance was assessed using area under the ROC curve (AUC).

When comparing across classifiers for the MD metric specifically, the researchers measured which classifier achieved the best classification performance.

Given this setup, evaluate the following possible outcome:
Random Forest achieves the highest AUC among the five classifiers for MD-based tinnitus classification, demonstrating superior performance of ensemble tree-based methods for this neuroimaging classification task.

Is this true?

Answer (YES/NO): YES